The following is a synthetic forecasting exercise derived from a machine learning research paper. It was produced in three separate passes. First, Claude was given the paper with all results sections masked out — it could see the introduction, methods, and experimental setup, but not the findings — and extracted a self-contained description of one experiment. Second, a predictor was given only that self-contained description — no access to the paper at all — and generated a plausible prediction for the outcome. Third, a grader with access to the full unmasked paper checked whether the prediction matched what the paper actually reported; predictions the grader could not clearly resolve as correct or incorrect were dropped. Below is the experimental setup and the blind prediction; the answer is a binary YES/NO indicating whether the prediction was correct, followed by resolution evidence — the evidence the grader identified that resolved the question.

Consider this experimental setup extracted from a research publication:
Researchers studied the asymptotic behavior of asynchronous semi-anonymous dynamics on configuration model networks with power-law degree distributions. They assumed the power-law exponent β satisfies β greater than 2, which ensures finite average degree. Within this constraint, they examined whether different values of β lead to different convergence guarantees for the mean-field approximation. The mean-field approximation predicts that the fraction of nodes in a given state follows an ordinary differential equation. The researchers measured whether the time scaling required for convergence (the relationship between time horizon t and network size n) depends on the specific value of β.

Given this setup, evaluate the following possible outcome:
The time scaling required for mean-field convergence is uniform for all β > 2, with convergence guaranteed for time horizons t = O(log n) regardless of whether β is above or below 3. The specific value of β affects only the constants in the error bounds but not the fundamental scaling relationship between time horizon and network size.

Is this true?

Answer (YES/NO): NO